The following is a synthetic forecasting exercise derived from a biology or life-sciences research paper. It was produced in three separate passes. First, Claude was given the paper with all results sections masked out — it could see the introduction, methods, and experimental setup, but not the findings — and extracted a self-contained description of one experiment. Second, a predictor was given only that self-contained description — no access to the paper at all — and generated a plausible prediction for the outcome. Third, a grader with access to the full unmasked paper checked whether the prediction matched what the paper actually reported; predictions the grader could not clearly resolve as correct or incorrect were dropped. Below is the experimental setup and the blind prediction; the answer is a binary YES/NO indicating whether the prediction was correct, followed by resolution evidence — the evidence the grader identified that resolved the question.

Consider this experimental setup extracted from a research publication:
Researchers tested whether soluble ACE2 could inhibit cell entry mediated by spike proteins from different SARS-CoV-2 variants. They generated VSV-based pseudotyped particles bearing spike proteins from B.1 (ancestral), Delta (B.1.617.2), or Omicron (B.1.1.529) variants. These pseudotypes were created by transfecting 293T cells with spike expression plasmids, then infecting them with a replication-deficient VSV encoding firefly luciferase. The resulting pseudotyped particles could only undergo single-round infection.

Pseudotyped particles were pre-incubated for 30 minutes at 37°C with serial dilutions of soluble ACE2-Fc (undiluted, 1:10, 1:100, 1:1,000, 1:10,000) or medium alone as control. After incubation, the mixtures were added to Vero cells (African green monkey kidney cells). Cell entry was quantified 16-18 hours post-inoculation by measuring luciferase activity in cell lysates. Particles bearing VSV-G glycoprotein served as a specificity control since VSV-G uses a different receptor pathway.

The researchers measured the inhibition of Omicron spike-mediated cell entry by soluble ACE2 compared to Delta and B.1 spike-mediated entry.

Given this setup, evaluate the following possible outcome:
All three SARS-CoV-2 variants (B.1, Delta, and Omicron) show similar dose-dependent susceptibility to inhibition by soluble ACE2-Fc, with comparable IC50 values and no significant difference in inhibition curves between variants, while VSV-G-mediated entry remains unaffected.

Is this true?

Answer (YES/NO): YES